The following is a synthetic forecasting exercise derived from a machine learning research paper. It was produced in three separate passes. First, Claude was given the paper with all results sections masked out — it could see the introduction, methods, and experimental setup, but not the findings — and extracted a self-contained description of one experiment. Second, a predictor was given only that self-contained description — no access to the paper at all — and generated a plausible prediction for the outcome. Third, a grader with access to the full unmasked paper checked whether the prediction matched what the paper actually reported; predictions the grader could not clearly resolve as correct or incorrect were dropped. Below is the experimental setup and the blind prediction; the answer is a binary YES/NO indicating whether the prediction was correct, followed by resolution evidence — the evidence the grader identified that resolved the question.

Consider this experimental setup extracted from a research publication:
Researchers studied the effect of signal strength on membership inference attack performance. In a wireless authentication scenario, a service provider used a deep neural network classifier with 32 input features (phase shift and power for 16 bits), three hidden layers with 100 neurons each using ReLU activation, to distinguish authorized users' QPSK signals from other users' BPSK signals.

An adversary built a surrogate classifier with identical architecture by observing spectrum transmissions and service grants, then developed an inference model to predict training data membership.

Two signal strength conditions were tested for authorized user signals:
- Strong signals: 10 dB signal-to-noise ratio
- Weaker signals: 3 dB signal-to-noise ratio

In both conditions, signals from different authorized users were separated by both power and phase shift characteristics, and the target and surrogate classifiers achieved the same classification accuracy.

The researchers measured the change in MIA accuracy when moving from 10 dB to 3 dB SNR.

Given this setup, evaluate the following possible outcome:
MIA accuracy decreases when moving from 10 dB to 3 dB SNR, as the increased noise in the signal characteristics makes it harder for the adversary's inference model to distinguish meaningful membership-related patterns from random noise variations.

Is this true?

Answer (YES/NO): YES